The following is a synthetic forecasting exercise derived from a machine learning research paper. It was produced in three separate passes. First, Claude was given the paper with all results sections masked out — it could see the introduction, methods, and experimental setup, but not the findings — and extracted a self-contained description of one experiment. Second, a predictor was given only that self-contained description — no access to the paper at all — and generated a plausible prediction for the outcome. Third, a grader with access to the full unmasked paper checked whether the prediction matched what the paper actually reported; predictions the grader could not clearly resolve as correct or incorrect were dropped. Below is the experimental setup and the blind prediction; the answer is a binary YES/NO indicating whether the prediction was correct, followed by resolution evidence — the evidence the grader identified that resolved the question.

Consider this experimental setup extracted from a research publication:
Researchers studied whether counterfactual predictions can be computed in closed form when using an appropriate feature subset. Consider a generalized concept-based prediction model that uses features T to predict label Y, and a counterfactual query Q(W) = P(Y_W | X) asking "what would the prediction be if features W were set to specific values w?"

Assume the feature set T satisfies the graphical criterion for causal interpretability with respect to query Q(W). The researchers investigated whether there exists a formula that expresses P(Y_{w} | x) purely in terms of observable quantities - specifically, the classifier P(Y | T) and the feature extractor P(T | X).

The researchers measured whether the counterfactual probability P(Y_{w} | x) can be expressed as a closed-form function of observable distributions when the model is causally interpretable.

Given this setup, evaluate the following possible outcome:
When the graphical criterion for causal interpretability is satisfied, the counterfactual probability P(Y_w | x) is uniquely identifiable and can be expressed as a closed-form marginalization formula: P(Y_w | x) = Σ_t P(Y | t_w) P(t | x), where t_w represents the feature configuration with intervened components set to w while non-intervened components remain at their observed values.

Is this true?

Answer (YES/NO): YES